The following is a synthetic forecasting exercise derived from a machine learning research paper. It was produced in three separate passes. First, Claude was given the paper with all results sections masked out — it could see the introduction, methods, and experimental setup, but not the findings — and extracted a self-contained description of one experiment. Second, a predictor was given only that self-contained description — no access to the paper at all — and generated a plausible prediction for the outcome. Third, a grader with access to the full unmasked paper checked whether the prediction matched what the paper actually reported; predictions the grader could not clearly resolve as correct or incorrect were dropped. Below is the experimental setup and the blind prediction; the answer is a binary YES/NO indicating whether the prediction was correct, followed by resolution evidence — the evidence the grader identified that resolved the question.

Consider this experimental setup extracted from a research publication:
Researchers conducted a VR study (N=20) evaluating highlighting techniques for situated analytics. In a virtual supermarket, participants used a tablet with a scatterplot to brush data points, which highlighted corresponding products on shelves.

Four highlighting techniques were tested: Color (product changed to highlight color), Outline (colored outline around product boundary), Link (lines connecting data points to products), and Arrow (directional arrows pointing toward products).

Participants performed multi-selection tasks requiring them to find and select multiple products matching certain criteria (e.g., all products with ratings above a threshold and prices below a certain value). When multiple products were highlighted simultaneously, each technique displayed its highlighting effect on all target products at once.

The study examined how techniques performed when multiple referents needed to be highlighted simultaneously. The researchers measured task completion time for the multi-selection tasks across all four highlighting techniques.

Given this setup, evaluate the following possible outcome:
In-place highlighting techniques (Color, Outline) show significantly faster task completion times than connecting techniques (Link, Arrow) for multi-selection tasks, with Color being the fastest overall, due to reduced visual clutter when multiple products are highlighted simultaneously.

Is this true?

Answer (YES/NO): NO